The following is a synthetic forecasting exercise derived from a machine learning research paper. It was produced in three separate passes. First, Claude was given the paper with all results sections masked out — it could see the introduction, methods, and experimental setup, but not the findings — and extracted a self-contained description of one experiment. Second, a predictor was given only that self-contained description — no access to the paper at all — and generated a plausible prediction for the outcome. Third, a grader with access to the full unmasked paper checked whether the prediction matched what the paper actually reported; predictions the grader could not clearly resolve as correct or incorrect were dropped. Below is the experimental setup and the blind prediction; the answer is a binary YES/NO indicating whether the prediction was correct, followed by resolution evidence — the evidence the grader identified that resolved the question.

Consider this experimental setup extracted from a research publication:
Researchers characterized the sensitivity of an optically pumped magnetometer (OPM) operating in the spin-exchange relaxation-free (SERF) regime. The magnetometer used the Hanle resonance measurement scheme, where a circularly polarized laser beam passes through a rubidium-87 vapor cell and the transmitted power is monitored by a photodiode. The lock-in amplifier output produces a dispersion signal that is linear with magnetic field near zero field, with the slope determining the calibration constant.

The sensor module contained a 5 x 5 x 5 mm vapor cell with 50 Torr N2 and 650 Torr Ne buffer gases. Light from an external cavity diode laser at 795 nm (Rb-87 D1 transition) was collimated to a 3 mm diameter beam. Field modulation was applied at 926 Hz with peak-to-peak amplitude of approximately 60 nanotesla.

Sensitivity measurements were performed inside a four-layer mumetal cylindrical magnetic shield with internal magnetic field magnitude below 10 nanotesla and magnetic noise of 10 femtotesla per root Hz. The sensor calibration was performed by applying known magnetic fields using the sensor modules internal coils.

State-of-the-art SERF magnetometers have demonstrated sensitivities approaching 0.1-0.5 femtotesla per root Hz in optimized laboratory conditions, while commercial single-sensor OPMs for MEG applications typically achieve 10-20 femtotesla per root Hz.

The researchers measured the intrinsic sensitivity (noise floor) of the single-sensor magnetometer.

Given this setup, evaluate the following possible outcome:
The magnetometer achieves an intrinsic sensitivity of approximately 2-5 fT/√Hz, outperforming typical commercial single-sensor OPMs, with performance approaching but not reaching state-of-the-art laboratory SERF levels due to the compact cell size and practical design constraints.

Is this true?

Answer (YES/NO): NO